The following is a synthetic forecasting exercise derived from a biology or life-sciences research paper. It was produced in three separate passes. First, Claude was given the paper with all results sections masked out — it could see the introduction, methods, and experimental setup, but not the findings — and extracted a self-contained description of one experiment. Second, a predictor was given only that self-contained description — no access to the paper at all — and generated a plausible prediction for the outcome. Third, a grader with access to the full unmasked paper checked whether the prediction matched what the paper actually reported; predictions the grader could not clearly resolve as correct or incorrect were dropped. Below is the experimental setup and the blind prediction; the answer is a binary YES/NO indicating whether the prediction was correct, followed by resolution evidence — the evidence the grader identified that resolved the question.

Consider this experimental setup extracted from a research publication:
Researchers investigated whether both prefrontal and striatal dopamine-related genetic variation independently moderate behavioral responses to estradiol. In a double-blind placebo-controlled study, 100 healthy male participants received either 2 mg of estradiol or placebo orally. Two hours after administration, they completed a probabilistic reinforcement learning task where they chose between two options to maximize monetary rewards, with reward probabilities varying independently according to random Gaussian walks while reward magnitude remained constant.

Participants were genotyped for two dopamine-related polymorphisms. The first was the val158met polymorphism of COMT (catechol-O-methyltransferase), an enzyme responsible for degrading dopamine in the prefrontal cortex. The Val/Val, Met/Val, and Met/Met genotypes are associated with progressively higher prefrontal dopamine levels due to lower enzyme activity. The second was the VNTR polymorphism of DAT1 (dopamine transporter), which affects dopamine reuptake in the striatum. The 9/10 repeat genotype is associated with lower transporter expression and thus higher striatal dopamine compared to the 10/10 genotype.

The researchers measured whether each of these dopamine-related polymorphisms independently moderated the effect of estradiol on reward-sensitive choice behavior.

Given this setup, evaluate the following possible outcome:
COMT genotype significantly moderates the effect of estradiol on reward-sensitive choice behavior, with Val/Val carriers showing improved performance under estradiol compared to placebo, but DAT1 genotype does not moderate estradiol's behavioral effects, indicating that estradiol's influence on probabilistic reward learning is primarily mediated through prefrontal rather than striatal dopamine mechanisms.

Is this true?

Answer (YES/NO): NO